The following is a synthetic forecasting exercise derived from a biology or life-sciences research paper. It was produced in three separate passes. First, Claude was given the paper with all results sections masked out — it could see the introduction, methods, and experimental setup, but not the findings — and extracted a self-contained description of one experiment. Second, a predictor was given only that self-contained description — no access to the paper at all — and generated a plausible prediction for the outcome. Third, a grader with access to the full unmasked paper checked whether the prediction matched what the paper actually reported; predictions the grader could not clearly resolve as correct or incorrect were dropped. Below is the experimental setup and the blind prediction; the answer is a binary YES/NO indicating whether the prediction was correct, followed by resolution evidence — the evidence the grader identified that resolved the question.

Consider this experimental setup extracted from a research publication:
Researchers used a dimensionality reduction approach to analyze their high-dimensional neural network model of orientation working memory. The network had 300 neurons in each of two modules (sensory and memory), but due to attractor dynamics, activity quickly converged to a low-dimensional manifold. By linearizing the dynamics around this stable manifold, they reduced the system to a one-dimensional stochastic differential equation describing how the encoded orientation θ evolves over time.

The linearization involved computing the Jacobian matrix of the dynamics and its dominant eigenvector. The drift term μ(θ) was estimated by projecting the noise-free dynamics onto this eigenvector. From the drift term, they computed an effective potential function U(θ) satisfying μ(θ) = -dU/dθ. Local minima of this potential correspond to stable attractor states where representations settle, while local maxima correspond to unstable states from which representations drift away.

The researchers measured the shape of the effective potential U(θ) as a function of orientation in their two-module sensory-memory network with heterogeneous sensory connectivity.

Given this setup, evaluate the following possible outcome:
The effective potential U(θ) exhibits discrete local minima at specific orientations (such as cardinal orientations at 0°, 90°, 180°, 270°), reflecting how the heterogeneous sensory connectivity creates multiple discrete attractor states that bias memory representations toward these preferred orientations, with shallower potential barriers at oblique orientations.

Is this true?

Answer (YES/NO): NO